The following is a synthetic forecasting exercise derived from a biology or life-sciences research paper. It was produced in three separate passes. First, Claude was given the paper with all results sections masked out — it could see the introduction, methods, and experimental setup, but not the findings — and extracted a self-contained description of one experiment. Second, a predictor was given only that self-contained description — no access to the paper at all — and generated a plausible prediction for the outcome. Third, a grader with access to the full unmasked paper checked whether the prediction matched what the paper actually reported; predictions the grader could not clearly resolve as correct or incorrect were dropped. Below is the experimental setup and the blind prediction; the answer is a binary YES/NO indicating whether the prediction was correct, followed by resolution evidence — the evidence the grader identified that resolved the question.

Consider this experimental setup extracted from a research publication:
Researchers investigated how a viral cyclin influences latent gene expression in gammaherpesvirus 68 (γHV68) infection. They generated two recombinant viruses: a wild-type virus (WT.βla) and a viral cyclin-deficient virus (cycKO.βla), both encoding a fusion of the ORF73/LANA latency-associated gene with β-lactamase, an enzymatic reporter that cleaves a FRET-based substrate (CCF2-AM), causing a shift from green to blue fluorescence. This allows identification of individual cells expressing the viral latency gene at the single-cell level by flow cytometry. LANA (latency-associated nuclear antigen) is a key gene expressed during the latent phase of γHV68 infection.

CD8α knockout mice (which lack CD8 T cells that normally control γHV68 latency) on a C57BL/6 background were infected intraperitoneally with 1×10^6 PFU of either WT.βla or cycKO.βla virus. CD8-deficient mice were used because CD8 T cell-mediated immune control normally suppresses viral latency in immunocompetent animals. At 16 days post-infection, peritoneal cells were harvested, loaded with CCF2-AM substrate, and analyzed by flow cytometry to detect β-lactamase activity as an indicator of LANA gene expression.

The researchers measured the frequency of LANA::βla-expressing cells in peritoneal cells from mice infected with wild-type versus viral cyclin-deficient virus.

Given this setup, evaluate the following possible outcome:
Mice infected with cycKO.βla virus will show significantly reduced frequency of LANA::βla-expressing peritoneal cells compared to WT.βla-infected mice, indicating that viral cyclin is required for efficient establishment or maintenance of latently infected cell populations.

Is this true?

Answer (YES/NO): YES